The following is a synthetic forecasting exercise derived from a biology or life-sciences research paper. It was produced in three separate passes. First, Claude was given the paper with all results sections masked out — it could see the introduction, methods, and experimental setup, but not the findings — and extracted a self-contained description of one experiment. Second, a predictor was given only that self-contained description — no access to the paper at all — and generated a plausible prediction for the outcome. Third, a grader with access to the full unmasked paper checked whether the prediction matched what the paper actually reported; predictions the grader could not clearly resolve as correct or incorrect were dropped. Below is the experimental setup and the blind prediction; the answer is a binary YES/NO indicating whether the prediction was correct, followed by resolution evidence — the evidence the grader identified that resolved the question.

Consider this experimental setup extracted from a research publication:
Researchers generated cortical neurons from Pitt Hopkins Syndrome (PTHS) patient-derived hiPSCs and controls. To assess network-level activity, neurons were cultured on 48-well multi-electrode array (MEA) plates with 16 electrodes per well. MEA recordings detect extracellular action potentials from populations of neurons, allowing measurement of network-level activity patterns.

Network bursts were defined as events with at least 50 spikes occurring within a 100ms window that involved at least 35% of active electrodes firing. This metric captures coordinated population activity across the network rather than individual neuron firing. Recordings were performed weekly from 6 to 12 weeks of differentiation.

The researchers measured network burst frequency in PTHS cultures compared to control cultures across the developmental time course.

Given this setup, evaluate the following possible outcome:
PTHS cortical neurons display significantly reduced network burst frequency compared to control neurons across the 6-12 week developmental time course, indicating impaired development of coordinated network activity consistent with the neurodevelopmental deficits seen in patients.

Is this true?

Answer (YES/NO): YES